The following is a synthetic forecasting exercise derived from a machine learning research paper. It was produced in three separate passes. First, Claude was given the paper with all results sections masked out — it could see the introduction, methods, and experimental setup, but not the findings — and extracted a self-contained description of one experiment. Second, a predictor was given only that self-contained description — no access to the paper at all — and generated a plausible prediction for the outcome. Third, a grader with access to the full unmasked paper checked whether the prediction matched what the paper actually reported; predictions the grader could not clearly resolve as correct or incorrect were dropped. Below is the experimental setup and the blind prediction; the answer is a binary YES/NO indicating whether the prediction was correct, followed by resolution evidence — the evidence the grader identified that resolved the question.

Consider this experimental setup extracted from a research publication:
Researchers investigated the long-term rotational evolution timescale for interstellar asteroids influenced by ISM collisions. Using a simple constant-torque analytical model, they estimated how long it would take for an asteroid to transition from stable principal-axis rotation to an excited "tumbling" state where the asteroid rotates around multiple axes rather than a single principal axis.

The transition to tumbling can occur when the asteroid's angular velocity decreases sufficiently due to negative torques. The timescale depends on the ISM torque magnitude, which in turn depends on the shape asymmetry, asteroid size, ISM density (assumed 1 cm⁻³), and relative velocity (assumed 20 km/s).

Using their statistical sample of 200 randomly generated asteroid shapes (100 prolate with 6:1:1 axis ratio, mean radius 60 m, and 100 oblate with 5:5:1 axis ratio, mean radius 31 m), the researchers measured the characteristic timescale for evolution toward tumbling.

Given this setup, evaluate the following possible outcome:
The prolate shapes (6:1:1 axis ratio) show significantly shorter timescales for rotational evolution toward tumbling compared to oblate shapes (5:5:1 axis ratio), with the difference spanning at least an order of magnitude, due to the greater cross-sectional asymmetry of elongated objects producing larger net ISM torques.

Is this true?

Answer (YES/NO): NO